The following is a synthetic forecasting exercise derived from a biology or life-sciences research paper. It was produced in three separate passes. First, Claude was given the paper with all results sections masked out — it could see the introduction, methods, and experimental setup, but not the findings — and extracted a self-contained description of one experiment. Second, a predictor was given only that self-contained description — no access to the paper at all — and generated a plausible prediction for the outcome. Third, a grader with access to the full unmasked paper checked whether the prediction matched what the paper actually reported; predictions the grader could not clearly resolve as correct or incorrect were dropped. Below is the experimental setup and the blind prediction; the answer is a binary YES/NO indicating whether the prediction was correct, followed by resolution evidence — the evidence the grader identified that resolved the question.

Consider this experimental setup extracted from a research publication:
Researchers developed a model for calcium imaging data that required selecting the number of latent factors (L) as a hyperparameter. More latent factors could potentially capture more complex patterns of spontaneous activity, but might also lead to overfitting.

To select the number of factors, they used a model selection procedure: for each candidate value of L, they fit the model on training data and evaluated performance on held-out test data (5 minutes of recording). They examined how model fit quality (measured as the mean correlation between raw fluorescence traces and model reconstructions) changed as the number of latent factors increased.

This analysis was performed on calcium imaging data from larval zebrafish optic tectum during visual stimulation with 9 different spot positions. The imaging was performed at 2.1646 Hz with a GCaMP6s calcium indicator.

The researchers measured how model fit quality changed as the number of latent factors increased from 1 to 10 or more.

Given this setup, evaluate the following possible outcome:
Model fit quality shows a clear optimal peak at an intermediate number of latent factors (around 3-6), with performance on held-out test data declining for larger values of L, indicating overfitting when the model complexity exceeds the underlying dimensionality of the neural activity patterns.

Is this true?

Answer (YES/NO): NO